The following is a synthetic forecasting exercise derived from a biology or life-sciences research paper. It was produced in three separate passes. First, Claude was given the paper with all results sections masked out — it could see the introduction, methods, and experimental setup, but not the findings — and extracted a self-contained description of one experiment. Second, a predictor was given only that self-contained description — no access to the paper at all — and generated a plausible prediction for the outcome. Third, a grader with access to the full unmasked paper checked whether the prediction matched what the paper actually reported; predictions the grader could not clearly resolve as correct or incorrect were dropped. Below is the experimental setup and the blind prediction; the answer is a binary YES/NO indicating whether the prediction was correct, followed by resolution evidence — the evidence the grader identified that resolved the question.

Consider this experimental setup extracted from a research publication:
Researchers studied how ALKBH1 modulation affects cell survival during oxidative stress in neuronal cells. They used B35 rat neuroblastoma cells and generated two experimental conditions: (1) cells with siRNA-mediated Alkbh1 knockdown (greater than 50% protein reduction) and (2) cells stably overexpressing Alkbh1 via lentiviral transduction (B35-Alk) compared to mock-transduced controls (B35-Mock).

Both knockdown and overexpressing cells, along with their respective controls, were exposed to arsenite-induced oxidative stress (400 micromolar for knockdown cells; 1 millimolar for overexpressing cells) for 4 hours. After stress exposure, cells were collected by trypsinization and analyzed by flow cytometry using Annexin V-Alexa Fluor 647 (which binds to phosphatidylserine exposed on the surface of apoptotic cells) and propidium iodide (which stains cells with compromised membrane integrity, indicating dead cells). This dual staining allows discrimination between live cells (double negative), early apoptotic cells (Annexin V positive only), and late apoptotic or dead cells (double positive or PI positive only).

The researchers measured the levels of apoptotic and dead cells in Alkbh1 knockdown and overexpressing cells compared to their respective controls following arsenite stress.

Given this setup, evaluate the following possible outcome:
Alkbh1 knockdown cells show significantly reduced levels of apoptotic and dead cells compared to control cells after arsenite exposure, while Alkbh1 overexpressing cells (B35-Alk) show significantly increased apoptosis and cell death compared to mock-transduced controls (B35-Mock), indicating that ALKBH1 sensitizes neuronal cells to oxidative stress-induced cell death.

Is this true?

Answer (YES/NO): YES